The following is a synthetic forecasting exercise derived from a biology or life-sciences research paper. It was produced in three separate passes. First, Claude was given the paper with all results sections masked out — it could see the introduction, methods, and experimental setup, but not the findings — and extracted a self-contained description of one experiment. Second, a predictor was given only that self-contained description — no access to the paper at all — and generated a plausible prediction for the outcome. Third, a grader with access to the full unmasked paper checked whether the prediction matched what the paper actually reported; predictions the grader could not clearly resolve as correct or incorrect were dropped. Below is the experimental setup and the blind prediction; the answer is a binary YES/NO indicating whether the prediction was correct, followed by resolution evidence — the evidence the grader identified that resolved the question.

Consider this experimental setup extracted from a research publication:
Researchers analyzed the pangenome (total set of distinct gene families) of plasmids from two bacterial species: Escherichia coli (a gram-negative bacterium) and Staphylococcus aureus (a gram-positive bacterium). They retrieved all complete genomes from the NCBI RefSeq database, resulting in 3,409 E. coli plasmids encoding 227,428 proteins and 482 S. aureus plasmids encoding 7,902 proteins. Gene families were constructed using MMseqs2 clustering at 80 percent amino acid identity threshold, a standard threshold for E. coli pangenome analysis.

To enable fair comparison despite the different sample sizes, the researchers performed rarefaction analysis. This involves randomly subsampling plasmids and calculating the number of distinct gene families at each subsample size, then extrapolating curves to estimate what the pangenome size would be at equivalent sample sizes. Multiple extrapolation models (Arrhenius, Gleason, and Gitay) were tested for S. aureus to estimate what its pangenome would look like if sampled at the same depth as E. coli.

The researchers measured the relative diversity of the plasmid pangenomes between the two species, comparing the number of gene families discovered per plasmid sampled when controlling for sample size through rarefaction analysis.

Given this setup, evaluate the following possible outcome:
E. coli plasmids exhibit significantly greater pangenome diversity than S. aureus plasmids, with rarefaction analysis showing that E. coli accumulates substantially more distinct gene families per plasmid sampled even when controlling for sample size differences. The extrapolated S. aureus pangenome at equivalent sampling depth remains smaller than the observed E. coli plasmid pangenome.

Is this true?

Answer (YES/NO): YES